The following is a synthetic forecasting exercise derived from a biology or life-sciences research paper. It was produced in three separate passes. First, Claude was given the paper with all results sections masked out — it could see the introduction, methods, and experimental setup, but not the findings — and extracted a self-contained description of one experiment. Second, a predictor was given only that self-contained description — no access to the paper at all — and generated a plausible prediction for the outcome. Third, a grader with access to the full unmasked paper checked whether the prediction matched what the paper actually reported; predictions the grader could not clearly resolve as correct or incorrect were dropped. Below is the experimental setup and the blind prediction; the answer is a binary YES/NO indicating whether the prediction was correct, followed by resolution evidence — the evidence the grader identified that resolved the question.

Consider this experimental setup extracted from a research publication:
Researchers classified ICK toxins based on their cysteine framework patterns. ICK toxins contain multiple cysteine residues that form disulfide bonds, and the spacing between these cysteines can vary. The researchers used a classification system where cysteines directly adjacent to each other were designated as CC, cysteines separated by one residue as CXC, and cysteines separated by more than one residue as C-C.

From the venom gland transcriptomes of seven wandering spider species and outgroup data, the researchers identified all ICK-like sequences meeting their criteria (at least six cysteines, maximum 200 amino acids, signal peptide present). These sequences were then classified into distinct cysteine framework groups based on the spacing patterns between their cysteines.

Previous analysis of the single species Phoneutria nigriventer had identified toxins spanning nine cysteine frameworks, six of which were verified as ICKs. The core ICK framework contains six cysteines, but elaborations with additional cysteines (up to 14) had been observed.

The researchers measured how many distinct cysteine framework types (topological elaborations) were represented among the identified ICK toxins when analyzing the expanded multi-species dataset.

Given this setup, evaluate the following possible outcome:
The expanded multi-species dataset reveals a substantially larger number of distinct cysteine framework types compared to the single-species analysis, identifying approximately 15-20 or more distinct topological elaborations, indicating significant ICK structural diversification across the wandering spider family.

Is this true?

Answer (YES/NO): NO